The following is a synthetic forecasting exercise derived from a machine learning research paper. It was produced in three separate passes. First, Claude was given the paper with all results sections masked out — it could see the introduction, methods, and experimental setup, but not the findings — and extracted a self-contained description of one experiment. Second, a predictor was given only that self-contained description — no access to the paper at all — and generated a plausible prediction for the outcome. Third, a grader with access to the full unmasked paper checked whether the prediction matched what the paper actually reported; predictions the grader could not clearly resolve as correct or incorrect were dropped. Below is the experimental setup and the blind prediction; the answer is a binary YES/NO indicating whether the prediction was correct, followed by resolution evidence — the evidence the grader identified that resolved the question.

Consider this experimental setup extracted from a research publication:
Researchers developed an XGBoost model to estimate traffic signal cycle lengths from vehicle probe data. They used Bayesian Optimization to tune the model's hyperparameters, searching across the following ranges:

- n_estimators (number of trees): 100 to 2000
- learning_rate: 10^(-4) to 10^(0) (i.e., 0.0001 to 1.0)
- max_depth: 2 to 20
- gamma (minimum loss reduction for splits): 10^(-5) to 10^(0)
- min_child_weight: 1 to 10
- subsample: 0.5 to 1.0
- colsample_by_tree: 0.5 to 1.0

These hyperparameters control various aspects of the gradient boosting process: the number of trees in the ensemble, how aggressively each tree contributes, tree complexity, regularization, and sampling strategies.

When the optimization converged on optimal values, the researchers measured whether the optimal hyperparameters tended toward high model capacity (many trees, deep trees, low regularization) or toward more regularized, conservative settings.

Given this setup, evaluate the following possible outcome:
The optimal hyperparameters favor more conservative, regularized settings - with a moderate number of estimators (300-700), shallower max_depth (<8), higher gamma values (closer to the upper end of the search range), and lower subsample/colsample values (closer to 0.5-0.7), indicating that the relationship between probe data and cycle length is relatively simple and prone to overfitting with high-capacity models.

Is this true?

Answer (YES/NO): NO